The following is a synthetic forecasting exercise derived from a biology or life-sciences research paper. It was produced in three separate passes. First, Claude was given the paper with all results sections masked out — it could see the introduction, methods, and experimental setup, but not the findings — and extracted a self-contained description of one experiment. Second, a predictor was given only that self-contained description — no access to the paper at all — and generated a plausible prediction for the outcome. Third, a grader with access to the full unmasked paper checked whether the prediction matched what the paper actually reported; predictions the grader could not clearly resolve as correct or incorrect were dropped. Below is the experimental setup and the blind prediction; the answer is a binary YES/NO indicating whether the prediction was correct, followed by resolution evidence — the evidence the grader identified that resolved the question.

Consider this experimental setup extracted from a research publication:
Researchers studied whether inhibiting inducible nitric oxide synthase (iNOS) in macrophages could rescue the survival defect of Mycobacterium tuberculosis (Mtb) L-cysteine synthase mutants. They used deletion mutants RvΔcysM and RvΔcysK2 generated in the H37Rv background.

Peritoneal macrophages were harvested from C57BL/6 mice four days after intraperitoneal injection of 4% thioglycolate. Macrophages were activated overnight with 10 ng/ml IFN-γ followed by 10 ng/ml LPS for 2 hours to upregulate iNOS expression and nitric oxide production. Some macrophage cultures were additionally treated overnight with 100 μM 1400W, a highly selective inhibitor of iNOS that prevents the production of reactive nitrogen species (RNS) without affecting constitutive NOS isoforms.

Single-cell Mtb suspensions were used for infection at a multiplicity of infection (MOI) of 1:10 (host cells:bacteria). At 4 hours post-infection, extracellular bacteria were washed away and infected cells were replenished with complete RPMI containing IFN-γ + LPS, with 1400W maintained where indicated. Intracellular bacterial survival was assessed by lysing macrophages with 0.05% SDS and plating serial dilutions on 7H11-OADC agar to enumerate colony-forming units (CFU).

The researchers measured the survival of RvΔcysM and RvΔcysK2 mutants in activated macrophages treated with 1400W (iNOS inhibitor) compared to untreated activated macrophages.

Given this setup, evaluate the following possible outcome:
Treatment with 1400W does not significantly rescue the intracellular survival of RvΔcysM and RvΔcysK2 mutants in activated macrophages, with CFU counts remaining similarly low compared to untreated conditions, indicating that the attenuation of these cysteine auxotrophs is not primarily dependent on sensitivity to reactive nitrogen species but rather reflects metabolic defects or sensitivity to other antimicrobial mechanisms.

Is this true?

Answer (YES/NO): NO